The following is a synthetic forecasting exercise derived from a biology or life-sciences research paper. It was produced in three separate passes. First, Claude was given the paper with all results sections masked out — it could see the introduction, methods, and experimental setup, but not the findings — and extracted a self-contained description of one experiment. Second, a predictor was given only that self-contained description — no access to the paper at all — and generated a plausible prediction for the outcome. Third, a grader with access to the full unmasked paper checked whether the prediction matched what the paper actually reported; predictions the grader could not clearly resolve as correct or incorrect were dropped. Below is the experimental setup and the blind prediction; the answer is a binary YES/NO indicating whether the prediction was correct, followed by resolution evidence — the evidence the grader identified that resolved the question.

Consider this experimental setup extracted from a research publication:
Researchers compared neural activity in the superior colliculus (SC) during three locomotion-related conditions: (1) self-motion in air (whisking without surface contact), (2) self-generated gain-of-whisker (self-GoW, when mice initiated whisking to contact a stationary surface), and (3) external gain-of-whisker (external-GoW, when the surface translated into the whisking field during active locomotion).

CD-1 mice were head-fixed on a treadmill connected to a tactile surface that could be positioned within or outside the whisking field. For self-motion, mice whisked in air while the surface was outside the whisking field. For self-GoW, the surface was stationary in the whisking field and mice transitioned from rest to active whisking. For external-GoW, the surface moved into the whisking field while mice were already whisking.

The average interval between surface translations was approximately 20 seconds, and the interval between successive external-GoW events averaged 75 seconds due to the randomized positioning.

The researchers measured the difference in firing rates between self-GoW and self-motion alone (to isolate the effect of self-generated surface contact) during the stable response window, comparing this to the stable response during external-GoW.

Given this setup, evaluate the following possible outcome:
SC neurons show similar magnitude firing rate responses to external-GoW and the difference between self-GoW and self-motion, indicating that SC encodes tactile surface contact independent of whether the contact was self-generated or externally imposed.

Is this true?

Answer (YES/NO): YES